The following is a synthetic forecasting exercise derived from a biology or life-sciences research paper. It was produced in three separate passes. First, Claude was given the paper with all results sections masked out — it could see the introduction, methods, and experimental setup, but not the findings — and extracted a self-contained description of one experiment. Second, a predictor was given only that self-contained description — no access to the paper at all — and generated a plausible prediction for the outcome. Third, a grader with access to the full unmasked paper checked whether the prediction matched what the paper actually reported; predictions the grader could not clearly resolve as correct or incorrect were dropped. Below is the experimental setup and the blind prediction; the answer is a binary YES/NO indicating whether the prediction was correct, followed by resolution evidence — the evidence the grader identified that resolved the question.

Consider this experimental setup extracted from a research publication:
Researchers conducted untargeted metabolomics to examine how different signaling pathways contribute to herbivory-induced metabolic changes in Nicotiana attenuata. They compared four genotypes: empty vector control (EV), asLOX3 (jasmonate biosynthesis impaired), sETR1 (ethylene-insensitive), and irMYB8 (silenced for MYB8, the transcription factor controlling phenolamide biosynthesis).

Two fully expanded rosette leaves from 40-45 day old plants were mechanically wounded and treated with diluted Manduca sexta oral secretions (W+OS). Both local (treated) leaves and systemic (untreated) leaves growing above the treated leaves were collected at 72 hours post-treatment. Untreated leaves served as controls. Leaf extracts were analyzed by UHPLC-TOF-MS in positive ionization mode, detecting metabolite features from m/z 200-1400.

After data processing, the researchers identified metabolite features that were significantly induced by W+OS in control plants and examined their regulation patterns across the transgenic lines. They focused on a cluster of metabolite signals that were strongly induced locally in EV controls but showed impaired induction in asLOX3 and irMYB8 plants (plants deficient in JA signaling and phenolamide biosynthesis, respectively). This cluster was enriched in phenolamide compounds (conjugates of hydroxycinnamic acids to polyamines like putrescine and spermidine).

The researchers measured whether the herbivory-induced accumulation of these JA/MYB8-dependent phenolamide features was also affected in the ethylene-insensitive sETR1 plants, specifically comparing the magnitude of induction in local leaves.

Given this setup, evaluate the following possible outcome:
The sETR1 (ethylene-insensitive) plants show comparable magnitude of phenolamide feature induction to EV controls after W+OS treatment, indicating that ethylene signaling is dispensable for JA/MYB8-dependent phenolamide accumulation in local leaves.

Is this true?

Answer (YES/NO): NO